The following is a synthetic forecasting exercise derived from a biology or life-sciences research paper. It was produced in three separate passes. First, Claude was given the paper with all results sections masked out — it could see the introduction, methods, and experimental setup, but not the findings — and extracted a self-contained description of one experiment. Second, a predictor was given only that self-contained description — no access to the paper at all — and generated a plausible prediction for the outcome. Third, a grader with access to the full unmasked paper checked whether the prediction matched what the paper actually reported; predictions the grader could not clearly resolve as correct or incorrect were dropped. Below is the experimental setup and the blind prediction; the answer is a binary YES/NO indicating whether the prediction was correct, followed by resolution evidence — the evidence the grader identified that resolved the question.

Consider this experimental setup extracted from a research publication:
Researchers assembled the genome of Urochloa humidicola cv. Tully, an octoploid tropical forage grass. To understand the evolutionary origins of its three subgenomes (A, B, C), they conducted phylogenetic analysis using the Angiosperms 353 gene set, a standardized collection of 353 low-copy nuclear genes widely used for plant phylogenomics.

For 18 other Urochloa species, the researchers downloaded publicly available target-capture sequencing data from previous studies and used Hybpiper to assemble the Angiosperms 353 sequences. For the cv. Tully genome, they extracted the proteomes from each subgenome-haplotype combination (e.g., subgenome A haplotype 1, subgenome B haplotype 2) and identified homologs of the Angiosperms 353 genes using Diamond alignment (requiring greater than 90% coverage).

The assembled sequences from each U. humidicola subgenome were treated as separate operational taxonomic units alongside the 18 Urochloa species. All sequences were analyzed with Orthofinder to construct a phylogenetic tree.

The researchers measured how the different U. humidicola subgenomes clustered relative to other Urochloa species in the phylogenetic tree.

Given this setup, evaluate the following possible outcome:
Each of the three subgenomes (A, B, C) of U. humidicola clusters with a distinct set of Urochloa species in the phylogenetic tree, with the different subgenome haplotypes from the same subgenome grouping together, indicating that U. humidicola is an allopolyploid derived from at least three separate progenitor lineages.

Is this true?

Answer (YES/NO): YES